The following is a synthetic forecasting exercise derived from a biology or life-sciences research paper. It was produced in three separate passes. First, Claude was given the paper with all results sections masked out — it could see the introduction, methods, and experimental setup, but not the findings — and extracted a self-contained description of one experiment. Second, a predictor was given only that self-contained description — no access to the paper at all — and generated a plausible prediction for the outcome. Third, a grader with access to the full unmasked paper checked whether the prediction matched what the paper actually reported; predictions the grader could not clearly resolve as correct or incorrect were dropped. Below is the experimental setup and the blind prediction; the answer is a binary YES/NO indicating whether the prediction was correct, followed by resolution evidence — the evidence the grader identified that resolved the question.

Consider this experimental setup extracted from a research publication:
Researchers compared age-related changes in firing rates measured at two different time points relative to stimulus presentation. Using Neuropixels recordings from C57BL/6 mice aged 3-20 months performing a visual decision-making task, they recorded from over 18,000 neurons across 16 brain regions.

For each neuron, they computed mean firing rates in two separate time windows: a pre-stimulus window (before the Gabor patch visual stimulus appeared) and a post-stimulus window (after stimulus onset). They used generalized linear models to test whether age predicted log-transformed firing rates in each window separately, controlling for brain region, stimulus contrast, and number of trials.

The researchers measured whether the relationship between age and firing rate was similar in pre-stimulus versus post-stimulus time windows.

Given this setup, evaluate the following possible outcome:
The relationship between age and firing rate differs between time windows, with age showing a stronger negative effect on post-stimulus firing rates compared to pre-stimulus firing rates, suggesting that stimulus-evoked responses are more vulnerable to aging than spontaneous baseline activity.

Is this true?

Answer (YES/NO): NO